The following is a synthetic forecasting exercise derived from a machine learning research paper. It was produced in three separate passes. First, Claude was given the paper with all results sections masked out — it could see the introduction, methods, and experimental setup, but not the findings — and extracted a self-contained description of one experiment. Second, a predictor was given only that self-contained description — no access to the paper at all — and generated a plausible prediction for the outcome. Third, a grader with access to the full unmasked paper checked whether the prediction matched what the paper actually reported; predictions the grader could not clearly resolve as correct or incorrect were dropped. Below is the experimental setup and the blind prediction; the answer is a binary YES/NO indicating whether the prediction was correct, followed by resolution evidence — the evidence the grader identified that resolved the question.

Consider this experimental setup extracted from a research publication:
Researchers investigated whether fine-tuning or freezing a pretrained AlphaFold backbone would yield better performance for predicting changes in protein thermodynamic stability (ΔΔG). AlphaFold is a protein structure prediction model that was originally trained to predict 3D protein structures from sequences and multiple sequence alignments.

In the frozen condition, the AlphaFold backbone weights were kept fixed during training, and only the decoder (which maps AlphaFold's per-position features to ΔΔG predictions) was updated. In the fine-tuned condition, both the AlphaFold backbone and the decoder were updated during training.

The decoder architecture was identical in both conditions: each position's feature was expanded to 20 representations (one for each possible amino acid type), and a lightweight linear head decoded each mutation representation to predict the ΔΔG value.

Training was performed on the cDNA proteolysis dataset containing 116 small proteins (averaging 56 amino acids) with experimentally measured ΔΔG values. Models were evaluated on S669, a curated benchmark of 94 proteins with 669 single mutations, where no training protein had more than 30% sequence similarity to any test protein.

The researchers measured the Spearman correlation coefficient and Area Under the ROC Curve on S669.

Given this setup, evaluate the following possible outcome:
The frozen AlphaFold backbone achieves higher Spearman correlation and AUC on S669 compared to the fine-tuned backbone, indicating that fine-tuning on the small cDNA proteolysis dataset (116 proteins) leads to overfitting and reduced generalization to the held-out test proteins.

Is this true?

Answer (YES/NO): NO